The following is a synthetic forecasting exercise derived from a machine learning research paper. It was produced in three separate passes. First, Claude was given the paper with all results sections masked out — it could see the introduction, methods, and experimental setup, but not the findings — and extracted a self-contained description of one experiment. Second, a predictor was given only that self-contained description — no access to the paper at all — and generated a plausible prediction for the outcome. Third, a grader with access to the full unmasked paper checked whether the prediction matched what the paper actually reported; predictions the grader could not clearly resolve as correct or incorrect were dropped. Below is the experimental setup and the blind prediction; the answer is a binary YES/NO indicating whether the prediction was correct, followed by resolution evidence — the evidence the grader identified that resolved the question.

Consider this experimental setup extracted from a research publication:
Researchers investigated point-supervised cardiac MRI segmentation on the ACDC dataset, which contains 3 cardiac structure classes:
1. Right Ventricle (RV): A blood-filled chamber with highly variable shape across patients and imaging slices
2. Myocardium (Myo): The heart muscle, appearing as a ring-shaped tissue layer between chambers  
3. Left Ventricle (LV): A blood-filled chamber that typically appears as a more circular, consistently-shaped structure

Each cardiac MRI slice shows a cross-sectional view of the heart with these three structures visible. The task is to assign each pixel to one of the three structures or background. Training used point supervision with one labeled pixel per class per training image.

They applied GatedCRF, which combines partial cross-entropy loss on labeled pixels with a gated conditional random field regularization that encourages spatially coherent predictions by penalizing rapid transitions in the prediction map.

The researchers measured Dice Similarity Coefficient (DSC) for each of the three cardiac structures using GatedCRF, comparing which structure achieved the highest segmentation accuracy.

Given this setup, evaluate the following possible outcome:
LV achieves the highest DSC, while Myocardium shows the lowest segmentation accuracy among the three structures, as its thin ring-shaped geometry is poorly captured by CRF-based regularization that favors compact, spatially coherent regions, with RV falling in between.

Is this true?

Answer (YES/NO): NO